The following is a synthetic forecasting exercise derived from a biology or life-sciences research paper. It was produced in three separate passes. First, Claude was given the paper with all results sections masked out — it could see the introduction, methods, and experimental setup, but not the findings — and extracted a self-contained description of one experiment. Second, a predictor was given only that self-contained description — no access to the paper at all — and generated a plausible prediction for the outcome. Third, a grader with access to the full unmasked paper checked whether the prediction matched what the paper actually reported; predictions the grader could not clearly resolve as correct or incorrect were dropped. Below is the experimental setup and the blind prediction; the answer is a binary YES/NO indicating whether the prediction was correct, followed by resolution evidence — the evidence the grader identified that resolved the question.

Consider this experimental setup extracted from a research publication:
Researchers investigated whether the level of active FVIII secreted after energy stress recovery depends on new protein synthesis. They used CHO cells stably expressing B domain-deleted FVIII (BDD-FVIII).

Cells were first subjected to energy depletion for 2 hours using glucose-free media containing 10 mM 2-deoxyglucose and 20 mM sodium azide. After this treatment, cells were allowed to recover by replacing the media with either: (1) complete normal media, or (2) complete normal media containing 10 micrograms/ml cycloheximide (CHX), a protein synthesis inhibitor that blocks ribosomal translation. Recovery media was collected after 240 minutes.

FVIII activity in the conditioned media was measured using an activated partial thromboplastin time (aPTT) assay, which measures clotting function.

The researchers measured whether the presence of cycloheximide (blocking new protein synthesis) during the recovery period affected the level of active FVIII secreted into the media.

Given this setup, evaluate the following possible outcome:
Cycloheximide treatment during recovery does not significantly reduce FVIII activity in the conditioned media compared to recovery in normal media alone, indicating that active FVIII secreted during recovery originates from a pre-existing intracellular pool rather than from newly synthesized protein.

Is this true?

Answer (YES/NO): NO